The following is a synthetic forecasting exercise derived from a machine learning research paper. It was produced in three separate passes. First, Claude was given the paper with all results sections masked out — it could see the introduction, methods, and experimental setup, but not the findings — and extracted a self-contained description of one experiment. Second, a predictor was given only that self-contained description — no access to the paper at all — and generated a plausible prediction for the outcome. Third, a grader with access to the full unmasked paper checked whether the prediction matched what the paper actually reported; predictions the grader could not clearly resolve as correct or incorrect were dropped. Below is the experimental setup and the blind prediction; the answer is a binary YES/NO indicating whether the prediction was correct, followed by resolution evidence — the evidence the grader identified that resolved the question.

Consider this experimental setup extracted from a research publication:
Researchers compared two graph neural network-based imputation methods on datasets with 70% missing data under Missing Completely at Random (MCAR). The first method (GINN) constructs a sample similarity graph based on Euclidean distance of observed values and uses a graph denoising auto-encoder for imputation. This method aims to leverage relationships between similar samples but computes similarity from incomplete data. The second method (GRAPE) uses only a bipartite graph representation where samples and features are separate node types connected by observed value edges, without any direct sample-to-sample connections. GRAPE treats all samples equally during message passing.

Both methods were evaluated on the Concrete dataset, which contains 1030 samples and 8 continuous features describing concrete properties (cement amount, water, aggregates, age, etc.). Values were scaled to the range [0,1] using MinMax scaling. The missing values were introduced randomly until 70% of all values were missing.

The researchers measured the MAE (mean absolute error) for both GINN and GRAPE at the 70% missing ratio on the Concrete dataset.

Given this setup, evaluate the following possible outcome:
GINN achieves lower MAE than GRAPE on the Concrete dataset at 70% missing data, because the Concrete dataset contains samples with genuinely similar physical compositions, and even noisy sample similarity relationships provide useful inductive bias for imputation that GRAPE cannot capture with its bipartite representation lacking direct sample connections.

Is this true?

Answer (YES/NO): YES